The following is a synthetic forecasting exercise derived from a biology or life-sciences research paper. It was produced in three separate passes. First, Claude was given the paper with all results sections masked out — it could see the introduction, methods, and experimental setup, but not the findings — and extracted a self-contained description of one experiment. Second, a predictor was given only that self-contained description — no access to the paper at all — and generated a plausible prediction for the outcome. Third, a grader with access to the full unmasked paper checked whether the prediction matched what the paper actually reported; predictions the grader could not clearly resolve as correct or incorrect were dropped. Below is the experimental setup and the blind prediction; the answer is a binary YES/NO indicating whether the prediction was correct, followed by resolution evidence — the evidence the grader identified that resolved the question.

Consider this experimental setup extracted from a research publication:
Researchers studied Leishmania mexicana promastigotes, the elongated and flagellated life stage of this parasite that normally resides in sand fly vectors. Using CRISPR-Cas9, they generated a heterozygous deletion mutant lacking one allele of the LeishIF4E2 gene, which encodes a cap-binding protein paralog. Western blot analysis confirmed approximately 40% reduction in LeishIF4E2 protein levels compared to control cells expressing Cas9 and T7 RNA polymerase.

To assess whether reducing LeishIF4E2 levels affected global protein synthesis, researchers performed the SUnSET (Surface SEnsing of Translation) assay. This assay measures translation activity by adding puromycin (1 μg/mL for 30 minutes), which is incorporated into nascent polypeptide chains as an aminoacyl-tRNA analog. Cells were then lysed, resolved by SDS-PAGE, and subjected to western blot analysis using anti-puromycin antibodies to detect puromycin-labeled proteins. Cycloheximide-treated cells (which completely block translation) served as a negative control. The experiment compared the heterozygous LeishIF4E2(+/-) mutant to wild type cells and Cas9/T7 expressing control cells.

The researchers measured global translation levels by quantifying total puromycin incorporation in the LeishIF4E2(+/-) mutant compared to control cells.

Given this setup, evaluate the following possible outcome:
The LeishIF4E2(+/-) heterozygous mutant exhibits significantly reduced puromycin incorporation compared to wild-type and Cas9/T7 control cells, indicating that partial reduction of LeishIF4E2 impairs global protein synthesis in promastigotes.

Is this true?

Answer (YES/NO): NO